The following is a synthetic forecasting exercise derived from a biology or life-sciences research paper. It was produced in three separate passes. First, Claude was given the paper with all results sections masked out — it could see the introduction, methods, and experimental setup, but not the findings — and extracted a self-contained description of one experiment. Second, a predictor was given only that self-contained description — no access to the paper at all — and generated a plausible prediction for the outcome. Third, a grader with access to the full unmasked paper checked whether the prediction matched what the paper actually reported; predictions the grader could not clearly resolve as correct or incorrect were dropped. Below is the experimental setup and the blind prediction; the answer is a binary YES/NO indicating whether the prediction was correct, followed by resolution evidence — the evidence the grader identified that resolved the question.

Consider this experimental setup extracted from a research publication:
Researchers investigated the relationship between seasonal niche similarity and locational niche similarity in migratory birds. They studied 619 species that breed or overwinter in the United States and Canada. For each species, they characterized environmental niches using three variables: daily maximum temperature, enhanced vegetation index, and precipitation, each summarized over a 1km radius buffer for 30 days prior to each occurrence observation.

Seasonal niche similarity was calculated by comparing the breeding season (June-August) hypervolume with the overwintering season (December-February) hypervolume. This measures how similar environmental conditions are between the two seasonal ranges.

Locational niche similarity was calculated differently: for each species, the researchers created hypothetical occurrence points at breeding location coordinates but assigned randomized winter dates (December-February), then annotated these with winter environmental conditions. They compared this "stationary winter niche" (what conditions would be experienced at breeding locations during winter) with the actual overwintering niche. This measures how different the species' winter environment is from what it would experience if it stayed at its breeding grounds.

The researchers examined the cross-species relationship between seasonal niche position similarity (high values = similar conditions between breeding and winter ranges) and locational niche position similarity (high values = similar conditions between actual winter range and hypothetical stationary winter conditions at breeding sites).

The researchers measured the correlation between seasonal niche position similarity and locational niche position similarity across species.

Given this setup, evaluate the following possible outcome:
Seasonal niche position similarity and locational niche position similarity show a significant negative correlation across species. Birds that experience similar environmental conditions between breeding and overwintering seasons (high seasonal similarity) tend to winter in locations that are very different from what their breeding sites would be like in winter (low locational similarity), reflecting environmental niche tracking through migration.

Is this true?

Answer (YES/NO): YES